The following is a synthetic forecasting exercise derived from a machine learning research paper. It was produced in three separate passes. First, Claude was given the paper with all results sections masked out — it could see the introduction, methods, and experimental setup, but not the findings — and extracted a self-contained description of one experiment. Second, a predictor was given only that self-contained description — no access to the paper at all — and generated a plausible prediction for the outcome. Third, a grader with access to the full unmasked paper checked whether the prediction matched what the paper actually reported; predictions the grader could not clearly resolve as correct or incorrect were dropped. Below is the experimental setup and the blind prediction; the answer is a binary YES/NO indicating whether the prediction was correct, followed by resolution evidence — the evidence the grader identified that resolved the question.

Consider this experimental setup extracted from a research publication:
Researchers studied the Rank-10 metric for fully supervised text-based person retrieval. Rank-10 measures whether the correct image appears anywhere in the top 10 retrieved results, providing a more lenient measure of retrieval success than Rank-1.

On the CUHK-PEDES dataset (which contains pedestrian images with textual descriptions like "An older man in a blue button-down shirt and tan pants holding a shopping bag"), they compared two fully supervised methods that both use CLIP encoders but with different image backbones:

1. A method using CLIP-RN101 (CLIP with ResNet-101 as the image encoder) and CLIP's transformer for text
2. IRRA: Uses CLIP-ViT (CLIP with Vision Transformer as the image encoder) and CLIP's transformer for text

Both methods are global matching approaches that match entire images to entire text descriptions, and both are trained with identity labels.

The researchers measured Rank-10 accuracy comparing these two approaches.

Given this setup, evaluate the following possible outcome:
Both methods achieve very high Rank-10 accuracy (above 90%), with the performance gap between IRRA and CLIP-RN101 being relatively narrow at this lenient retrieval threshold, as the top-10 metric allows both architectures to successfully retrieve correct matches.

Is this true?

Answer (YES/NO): NO